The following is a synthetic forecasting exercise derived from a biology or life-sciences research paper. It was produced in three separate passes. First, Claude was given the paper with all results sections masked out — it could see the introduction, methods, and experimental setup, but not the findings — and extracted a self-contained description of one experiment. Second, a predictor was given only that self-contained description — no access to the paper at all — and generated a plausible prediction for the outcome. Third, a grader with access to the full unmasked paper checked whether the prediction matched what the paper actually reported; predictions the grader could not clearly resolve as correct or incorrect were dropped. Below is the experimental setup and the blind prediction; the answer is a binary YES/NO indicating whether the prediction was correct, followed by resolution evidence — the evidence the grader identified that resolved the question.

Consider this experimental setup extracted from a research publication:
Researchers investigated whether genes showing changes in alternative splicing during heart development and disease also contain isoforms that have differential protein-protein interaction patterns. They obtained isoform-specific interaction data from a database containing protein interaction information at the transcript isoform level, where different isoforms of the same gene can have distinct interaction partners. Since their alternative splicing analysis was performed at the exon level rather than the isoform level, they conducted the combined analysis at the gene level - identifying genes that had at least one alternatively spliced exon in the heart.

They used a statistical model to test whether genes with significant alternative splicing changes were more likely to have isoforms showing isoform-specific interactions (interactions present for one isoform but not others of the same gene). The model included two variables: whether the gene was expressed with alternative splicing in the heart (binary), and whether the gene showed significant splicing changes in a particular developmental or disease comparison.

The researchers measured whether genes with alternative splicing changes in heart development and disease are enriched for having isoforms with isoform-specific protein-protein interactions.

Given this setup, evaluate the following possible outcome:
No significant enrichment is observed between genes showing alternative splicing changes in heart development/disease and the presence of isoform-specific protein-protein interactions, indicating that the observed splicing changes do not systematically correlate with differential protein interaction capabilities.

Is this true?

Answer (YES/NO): NO